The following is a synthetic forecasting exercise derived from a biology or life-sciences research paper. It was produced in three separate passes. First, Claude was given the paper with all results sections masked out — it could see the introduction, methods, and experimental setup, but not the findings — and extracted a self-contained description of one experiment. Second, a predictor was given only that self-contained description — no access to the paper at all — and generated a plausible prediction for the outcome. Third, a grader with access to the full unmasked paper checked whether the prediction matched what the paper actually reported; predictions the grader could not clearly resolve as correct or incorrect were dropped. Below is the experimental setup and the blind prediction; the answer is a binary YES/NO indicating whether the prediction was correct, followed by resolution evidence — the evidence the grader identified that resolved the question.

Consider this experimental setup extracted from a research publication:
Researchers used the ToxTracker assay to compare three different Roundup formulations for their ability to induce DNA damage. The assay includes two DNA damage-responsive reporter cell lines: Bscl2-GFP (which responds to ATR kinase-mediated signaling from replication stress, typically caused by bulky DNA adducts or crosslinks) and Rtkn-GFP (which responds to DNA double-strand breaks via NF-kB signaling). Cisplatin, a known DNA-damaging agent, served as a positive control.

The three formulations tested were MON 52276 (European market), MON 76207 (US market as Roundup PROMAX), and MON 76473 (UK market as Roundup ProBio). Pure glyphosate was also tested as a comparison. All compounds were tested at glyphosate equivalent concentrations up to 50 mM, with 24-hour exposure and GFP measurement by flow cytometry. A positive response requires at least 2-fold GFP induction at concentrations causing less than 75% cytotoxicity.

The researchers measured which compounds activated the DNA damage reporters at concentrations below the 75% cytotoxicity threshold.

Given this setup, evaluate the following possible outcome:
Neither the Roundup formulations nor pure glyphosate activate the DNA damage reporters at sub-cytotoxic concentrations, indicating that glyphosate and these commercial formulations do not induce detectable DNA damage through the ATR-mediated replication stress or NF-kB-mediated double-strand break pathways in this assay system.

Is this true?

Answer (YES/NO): YES